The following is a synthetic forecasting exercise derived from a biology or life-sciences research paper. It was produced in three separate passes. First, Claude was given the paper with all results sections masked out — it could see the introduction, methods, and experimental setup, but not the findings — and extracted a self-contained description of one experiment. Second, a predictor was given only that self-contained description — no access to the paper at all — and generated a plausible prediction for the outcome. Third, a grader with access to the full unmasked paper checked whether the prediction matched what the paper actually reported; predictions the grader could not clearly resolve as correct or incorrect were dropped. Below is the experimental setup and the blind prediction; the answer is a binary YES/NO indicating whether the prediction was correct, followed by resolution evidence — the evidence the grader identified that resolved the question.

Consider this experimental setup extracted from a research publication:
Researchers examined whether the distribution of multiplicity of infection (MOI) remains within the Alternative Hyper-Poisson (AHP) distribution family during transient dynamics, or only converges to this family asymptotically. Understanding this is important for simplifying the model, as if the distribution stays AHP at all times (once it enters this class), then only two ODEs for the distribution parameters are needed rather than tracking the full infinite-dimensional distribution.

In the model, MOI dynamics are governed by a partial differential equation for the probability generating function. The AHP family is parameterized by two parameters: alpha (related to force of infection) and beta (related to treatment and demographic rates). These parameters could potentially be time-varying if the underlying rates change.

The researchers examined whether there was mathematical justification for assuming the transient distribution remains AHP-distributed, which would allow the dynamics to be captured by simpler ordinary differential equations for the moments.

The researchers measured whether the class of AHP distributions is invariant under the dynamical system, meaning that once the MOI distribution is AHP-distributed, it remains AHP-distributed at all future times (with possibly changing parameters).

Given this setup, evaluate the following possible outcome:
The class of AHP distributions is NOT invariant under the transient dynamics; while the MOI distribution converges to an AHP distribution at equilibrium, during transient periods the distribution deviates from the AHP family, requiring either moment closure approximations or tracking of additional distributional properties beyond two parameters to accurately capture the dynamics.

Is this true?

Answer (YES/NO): NO